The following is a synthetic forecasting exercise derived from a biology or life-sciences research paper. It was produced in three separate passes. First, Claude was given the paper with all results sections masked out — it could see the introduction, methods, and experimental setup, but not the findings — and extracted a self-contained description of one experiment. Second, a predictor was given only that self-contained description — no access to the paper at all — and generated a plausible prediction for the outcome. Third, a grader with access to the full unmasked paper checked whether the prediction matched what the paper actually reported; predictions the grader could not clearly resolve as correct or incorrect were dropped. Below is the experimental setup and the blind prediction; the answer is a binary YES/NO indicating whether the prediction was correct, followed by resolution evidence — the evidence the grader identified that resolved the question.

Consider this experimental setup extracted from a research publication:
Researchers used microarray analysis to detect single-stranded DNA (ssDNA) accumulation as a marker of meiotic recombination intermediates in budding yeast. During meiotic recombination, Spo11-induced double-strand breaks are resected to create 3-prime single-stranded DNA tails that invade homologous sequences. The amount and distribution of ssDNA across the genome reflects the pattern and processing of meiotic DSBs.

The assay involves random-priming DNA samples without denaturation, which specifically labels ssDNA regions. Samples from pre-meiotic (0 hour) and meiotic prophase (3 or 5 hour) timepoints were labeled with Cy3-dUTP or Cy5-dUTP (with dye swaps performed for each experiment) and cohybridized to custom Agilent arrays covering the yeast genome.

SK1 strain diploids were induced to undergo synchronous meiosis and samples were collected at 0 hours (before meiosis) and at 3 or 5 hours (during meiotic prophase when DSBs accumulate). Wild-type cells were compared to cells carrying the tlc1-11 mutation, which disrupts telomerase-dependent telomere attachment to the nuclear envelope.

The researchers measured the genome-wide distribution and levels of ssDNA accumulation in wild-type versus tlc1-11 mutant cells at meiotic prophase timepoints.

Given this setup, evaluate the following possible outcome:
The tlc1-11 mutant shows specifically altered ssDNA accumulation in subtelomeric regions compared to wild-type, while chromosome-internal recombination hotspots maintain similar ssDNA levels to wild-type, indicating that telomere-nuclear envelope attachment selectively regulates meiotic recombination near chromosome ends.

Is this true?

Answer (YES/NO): NO